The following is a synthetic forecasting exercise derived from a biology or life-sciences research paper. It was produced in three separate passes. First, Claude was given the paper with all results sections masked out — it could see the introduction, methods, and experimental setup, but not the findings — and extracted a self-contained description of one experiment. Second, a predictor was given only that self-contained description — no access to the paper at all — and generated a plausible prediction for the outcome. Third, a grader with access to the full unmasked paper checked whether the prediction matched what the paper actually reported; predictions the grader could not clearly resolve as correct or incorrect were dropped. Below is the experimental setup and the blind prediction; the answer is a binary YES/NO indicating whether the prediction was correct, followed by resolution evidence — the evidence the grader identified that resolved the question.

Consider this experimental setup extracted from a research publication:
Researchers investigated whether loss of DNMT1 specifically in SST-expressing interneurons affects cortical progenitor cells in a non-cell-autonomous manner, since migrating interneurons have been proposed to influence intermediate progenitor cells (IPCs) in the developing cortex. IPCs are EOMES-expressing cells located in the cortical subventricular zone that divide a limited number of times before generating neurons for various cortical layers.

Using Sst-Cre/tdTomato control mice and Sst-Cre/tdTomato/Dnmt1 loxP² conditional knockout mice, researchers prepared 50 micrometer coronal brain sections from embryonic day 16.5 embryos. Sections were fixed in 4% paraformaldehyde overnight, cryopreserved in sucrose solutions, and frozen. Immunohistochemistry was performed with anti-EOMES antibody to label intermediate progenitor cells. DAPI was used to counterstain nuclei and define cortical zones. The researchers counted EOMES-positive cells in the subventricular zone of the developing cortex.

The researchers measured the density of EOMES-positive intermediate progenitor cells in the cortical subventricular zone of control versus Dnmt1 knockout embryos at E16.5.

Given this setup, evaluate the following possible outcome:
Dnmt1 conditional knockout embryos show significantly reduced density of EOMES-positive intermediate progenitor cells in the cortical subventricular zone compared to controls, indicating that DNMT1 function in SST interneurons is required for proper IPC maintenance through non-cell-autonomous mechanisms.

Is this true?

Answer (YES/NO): NO